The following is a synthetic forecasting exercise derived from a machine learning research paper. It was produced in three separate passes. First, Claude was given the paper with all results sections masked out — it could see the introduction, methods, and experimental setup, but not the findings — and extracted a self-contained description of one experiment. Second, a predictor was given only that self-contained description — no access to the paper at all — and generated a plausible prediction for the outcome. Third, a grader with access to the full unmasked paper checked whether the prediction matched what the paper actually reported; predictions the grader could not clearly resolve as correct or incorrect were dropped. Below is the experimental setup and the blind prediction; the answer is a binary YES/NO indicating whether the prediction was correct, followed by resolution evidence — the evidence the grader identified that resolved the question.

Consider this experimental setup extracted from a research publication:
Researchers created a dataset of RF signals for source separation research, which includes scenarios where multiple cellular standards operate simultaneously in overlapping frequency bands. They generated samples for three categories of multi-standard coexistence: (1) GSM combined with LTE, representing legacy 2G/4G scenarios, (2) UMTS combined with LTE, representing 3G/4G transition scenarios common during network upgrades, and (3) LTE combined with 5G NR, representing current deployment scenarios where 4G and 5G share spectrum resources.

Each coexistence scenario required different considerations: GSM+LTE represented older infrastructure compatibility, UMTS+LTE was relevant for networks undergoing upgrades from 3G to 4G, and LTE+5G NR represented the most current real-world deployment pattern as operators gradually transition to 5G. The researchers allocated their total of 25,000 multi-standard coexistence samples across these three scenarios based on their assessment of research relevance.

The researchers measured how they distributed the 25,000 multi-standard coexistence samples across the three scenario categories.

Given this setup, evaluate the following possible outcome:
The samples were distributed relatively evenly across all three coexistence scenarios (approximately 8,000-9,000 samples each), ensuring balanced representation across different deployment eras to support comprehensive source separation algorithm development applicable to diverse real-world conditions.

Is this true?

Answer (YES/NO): NO